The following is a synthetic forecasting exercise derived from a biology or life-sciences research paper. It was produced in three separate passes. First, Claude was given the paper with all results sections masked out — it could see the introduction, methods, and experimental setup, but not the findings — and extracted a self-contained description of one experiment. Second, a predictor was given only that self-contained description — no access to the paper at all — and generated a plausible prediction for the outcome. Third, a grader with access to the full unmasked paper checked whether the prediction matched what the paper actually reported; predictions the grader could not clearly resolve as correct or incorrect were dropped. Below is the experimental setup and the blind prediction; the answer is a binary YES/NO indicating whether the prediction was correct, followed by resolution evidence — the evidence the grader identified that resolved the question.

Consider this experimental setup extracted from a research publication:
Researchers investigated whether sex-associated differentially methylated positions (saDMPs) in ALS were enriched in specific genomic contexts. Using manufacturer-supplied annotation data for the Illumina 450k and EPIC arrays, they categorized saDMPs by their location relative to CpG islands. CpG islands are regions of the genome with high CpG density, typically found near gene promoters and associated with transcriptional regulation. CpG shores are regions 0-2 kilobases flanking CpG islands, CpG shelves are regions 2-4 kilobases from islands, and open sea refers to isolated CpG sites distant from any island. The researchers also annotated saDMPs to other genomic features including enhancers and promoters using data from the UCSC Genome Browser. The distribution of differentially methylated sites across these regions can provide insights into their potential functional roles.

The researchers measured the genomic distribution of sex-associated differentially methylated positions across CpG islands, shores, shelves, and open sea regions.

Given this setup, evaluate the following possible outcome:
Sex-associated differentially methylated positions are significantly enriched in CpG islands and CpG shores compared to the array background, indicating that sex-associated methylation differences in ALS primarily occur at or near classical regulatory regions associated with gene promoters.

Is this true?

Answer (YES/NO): NO